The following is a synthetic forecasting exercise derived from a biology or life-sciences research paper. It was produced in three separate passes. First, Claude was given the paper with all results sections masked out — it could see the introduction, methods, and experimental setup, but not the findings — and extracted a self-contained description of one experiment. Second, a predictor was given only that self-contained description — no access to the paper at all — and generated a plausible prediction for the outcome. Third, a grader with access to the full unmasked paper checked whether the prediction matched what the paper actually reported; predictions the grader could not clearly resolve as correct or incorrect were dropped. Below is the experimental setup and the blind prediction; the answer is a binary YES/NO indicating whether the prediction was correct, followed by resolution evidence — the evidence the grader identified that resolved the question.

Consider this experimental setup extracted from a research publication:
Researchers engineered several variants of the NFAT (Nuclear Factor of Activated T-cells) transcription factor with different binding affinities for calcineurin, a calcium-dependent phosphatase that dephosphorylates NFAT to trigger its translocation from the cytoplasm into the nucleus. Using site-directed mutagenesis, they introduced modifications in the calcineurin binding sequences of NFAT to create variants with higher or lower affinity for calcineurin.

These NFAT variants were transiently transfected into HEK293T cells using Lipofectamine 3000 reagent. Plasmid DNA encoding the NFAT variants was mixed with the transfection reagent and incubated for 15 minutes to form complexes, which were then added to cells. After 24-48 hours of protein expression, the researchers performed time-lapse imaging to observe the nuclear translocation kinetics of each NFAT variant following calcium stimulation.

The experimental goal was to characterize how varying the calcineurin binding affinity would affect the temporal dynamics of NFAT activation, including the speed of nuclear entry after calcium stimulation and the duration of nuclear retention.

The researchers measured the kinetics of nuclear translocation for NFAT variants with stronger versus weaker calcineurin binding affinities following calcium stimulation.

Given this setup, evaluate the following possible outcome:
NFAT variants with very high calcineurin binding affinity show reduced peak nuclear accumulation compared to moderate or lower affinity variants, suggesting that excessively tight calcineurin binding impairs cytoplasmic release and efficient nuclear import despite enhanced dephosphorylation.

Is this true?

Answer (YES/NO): NO